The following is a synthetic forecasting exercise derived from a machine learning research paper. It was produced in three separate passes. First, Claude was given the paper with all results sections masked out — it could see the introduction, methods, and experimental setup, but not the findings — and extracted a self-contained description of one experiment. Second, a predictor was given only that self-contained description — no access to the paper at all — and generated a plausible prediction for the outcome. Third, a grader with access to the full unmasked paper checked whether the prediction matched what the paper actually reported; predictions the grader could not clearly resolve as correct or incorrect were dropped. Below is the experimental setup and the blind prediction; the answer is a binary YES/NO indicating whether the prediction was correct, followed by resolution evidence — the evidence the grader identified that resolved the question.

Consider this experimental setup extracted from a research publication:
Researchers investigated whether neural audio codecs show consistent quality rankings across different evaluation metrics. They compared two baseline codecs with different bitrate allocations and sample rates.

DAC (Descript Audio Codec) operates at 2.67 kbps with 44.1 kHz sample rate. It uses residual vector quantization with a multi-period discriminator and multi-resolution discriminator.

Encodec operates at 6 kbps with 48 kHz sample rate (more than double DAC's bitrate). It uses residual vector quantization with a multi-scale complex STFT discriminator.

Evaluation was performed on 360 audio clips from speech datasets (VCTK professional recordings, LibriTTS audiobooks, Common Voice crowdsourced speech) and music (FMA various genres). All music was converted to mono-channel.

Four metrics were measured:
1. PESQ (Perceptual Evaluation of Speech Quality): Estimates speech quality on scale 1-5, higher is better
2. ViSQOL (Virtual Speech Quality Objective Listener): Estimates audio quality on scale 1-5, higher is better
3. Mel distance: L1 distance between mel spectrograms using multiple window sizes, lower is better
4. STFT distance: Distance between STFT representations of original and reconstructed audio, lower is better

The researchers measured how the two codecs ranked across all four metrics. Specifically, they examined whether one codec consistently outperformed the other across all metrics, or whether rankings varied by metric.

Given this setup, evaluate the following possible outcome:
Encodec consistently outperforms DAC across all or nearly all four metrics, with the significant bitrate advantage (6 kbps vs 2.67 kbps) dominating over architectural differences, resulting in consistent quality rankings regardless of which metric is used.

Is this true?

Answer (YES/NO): NO